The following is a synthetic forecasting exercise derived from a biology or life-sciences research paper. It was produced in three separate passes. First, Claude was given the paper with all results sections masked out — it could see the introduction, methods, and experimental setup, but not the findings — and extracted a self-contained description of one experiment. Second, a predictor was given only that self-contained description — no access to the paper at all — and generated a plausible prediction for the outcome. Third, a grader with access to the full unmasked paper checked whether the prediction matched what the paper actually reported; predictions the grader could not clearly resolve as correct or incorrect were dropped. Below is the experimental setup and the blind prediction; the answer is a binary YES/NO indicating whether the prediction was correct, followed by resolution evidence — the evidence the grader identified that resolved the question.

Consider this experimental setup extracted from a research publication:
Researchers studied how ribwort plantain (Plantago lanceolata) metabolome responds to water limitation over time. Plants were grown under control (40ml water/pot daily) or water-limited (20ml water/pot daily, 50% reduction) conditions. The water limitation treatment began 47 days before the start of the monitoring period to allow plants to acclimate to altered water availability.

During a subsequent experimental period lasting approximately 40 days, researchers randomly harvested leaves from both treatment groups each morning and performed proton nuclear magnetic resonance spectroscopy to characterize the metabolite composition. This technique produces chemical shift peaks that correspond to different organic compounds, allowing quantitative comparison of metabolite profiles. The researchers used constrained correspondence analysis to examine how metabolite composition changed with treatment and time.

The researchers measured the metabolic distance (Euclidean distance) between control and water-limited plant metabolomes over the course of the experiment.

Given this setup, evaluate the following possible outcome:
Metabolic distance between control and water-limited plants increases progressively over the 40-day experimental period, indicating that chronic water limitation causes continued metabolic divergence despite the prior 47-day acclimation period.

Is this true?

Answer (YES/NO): NO